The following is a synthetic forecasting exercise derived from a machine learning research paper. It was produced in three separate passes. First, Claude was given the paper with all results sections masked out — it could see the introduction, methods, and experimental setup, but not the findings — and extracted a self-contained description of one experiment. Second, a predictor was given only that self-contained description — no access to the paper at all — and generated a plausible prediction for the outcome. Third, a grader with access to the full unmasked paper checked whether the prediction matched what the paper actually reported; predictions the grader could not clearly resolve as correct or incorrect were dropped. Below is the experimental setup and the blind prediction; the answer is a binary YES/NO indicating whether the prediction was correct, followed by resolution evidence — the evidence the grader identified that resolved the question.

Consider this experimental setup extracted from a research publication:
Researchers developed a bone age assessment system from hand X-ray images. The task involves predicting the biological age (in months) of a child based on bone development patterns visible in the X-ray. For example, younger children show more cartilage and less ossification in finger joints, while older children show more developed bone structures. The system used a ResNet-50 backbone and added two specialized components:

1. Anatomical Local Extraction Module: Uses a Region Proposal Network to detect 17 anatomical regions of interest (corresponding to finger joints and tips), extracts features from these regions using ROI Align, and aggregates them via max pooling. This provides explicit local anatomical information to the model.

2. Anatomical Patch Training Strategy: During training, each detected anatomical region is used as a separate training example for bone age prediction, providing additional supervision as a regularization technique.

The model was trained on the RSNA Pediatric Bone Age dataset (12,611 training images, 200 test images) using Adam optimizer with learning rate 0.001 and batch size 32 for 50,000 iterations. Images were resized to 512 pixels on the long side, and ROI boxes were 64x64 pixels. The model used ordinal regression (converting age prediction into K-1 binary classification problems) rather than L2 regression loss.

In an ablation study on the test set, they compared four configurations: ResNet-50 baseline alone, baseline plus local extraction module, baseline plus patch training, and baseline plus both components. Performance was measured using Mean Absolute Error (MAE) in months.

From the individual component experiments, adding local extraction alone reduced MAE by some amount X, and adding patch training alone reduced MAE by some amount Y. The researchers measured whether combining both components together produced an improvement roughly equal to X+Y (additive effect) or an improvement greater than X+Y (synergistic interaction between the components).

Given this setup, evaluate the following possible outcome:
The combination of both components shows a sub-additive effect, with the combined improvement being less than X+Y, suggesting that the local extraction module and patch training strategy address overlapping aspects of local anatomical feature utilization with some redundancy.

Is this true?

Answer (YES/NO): NO